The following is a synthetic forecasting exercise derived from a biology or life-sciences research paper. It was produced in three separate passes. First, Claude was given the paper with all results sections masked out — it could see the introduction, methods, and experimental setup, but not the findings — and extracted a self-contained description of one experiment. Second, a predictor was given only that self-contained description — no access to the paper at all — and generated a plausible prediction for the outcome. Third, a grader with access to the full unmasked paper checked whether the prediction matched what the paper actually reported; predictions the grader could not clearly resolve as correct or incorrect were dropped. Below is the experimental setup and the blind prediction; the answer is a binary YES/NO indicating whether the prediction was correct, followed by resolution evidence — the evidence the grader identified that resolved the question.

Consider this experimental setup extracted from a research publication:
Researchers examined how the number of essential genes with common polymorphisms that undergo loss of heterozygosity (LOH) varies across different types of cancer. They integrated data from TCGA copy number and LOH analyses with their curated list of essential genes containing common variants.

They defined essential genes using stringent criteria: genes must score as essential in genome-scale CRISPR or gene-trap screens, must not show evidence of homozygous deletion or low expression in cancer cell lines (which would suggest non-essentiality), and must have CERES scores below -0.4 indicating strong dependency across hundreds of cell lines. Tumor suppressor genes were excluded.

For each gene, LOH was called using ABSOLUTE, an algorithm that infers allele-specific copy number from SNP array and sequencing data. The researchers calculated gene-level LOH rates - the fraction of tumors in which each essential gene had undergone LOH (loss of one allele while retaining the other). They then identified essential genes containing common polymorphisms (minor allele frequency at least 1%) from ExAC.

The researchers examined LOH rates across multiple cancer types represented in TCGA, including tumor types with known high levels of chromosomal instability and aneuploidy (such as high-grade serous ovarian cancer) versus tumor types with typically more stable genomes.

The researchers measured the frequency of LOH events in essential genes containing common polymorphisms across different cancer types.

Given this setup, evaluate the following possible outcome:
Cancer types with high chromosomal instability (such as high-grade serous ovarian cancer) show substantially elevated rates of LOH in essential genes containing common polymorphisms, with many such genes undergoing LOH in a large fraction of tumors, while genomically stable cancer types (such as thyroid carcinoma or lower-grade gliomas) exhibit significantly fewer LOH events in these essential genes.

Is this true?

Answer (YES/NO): YES